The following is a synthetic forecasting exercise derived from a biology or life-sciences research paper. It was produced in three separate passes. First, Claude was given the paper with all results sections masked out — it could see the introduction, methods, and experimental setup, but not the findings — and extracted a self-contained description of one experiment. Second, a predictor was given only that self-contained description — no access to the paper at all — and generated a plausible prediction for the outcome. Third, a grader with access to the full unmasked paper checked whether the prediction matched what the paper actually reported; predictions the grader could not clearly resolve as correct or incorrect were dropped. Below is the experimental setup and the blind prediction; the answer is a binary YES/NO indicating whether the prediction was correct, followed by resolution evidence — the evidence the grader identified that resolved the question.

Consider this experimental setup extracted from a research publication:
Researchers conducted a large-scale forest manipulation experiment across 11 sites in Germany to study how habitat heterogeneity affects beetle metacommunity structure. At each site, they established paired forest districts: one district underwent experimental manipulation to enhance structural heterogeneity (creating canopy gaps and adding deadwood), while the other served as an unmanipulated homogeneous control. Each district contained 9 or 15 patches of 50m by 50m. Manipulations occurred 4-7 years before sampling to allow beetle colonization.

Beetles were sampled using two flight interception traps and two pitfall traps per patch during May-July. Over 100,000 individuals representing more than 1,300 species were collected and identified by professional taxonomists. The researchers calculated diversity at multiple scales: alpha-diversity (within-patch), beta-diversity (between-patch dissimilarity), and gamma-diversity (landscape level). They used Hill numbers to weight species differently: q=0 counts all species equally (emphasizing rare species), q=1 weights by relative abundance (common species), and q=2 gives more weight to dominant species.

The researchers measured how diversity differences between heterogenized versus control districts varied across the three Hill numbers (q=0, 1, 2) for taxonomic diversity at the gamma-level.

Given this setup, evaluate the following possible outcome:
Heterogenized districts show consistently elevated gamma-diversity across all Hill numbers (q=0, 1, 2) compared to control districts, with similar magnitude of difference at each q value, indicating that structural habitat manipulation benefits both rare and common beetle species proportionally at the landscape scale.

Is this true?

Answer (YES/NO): NO